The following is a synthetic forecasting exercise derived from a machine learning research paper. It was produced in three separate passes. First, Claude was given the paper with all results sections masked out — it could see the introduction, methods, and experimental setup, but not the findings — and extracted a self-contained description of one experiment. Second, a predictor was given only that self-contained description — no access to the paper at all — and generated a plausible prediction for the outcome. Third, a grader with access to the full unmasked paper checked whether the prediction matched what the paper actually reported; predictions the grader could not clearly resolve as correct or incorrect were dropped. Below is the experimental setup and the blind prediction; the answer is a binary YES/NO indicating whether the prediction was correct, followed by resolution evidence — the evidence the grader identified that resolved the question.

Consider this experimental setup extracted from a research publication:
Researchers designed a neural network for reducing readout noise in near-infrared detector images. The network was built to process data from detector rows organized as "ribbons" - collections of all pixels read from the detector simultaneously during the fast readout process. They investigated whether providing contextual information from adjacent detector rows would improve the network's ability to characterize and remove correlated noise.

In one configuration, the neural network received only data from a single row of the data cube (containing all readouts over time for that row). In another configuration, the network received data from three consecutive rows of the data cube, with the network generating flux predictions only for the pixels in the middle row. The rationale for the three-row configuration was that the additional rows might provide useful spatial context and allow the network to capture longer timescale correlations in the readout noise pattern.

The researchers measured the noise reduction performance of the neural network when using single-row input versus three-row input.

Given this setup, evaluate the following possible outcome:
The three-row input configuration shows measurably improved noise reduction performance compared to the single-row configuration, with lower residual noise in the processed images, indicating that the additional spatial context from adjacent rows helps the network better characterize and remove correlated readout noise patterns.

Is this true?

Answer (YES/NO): YES